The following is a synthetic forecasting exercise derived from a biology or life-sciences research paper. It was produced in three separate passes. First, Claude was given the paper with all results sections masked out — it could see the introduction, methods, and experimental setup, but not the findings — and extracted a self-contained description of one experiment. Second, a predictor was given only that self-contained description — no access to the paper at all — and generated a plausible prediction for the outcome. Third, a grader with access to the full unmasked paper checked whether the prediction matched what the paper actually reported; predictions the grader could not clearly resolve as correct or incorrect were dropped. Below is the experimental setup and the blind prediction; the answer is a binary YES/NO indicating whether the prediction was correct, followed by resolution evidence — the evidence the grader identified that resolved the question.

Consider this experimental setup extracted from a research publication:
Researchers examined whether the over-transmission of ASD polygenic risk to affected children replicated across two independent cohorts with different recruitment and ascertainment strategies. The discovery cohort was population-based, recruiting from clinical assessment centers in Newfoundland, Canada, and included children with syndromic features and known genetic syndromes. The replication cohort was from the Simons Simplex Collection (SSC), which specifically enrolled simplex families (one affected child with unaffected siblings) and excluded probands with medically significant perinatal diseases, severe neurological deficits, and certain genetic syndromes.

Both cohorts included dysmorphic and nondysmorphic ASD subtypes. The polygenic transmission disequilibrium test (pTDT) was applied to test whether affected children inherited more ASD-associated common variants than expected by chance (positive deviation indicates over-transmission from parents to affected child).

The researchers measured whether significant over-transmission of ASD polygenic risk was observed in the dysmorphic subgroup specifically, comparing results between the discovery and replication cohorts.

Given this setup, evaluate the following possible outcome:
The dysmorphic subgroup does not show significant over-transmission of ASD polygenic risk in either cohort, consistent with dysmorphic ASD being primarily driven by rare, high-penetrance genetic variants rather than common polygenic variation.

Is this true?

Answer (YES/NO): NO